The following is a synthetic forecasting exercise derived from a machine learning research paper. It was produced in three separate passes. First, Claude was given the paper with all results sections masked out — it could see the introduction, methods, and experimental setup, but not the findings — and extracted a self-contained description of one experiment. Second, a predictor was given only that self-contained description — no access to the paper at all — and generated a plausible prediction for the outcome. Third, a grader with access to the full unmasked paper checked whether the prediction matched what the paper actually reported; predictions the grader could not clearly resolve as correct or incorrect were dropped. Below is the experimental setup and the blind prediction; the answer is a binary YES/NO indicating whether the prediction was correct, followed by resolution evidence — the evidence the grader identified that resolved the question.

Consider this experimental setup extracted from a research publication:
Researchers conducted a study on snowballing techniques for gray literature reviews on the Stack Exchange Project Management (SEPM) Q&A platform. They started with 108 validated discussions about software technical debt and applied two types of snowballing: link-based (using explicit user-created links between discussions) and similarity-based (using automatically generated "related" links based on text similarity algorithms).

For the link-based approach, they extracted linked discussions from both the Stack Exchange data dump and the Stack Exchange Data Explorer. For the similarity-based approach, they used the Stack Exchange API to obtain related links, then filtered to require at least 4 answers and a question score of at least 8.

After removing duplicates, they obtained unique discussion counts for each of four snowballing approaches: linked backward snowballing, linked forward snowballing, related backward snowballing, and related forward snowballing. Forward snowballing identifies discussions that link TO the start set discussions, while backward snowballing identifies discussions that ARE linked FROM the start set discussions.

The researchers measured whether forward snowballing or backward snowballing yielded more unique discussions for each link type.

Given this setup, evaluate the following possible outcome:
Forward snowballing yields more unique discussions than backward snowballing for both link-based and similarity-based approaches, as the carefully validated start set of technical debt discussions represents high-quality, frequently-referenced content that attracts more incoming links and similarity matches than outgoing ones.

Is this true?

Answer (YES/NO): YES